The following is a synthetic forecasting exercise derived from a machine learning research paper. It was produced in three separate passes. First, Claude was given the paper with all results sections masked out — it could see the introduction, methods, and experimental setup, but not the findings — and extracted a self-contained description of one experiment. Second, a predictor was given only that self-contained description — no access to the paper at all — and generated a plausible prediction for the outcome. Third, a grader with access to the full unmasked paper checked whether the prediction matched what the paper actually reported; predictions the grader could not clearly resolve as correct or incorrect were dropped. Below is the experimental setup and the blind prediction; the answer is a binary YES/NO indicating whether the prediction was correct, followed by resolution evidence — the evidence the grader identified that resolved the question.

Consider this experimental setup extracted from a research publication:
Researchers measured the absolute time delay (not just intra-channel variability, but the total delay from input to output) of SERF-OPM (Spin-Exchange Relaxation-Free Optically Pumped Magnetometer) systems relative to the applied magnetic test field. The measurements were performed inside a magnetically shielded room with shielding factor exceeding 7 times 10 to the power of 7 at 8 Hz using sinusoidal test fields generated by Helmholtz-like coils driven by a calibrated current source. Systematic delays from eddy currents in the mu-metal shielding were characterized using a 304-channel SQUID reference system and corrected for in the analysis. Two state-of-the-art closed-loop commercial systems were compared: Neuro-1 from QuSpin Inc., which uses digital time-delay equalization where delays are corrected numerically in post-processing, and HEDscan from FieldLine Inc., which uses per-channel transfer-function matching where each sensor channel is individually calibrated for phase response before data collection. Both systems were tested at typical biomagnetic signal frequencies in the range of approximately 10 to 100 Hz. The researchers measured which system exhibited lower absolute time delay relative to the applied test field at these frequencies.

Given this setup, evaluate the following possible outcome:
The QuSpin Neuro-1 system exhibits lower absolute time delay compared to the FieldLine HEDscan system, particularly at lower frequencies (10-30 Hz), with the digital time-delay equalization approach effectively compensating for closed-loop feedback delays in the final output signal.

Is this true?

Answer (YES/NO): NO